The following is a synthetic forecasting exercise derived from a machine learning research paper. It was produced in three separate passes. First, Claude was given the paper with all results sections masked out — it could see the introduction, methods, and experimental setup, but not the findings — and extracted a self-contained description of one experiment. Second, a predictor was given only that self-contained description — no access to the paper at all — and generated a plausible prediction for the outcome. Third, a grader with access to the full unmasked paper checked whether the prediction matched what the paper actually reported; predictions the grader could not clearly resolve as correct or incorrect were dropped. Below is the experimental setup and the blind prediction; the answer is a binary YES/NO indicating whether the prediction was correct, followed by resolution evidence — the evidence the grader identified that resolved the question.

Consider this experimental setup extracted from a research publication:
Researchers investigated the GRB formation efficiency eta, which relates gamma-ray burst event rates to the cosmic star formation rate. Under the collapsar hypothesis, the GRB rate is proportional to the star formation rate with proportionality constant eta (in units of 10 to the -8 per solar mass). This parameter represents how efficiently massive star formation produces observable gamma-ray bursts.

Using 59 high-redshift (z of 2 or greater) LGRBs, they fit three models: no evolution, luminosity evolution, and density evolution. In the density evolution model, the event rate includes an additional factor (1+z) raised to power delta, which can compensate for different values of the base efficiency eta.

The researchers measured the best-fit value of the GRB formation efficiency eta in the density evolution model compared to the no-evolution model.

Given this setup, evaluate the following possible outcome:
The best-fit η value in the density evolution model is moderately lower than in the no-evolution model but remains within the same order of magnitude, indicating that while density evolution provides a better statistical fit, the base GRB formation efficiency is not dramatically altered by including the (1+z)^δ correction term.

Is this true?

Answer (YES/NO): YES